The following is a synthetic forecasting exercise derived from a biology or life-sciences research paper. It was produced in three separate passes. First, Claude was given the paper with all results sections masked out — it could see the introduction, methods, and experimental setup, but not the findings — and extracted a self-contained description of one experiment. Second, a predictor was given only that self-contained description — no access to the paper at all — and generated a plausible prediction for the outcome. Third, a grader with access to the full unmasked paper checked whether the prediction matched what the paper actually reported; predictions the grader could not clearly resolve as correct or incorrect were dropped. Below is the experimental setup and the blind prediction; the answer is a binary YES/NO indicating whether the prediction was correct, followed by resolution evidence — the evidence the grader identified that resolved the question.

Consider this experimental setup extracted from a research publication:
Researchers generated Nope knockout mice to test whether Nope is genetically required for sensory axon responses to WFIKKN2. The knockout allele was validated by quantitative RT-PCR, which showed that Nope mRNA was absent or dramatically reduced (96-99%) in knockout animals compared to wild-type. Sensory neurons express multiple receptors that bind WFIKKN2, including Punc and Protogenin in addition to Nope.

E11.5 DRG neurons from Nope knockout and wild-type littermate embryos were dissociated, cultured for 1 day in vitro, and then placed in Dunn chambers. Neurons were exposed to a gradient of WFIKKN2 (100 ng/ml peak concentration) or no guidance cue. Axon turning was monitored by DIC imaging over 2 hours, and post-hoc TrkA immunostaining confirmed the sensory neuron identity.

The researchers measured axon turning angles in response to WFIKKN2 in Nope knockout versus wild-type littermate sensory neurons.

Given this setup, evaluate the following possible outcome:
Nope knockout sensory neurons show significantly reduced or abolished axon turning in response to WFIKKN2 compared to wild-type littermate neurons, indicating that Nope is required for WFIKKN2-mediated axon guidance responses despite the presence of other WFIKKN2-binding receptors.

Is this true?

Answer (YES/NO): YES